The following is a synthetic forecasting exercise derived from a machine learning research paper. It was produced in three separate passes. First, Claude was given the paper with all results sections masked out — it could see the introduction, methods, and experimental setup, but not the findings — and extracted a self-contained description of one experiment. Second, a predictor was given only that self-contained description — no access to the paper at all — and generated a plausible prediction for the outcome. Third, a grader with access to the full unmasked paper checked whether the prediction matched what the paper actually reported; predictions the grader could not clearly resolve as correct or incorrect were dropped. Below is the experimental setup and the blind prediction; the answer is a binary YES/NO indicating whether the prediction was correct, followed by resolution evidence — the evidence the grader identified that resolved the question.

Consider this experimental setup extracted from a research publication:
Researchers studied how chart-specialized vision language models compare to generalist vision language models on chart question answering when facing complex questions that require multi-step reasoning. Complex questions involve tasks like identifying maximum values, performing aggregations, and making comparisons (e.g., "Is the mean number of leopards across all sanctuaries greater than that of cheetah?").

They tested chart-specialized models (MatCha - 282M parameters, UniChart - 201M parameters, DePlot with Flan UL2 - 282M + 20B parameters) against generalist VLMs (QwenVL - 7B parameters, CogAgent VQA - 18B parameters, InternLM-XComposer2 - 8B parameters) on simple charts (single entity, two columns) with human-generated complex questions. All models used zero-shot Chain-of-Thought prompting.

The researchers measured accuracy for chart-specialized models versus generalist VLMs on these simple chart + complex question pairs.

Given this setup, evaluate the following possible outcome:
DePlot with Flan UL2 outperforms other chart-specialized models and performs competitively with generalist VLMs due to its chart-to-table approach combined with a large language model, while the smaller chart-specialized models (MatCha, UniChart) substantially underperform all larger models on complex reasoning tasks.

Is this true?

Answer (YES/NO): NO